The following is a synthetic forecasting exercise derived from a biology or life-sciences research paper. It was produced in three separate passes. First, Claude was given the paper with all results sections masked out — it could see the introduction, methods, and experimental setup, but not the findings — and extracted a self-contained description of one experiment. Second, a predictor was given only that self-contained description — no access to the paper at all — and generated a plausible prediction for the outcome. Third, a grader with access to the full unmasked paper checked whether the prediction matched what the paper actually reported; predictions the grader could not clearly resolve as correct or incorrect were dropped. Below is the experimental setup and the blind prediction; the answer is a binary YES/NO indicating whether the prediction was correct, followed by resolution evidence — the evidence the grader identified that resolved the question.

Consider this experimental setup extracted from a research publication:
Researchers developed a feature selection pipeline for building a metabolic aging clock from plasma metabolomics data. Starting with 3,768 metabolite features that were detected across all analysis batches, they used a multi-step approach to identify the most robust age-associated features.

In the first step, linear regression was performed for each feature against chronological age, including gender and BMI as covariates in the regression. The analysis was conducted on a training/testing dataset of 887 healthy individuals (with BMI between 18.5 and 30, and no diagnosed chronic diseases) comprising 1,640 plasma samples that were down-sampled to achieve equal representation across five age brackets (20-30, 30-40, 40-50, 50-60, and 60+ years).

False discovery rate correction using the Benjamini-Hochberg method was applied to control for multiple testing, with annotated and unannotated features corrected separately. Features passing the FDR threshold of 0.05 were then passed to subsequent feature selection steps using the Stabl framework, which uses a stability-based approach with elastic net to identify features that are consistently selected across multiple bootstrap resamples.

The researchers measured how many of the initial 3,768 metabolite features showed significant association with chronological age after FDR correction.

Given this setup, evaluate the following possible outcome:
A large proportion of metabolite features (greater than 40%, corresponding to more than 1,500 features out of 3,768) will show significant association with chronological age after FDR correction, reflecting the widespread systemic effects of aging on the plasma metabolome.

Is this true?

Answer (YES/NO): NO